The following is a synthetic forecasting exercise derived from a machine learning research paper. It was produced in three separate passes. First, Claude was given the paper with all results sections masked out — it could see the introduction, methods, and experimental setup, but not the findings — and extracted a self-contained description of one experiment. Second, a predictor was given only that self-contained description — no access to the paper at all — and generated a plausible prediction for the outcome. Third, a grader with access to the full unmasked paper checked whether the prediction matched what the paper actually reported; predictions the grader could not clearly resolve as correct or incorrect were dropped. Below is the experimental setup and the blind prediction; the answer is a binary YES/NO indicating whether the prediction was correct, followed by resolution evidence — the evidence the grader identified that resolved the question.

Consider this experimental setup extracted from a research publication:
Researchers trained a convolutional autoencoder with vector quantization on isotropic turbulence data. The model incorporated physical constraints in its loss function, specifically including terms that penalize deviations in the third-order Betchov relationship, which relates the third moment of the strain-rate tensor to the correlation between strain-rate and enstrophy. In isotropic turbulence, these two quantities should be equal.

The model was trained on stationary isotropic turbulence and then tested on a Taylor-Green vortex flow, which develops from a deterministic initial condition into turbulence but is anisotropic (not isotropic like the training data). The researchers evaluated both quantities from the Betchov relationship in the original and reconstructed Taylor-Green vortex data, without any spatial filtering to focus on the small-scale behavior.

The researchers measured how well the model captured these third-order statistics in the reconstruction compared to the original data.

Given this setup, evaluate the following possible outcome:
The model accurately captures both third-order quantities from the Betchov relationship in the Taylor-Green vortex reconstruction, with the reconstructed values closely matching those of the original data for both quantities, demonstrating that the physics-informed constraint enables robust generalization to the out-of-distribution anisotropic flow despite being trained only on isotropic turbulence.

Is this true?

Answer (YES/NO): NO